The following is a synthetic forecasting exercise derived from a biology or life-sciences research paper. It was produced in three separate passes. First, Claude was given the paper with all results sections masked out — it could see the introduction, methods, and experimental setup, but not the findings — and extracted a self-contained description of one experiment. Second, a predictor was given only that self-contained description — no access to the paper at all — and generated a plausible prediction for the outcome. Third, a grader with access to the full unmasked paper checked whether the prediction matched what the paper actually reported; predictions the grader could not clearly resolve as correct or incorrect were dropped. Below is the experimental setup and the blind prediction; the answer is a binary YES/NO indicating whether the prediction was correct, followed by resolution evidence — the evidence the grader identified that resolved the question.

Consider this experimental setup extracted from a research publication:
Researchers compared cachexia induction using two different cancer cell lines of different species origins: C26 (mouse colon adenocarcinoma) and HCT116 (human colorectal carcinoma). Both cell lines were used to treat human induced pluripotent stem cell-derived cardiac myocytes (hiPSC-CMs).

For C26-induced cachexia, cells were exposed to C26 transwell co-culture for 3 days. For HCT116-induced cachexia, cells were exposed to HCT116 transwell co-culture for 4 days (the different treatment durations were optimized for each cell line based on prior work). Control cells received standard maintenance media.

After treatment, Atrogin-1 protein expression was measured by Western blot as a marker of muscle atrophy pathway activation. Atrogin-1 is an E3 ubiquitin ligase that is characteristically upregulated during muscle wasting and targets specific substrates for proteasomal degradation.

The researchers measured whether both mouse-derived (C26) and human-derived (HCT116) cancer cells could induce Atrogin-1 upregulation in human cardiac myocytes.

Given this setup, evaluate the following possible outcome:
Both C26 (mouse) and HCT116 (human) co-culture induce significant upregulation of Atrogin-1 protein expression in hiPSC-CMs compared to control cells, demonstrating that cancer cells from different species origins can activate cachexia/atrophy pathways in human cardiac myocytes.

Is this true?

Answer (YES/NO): YES